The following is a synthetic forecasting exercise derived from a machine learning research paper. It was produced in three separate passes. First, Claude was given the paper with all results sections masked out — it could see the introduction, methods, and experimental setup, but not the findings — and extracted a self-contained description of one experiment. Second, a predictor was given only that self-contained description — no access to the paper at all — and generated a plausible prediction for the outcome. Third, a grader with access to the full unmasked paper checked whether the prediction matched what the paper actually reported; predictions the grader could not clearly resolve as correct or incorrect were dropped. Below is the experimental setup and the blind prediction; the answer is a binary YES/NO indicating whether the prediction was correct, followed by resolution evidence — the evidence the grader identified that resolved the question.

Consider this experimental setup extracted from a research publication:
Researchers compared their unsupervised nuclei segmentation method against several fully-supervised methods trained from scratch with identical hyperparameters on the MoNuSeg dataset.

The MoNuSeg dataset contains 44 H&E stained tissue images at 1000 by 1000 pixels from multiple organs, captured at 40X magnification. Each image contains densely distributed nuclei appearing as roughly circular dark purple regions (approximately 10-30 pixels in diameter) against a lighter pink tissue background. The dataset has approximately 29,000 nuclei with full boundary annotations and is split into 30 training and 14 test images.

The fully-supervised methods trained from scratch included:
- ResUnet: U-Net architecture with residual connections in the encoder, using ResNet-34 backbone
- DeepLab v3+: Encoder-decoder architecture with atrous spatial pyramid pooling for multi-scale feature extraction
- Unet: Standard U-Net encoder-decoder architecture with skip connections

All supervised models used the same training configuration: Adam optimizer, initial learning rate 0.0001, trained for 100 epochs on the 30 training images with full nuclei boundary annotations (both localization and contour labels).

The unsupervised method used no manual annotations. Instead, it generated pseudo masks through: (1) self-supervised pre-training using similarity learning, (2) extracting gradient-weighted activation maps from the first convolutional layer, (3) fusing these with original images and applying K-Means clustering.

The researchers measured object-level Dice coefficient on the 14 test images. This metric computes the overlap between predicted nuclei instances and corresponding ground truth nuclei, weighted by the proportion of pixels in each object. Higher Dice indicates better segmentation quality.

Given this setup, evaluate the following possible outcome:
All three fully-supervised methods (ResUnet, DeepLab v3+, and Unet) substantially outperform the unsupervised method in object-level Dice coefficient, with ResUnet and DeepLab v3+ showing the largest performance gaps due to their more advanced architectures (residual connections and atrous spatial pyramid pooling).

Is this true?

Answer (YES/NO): NO